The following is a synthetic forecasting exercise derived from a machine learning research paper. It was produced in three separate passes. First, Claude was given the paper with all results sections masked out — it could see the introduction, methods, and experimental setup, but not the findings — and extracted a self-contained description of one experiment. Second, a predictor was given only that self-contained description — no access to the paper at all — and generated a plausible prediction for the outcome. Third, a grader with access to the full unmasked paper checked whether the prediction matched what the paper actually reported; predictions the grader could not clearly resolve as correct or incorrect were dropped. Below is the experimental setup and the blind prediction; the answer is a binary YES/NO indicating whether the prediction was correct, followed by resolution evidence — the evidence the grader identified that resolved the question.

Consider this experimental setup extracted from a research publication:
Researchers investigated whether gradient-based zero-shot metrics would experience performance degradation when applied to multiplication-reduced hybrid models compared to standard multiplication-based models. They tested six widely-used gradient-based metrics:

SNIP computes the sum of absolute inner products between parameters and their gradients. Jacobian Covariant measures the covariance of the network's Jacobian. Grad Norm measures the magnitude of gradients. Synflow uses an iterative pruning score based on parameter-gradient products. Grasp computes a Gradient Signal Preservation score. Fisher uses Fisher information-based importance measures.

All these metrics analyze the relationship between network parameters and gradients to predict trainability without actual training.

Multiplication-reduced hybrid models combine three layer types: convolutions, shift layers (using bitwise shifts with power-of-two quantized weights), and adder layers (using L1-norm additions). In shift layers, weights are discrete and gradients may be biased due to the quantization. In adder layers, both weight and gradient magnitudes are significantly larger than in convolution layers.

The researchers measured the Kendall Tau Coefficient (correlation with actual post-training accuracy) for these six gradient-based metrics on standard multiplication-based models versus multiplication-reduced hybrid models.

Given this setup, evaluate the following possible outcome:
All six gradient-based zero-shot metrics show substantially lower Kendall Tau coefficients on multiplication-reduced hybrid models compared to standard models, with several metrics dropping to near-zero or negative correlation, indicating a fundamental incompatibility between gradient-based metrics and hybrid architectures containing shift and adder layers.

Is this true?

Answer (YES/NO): YES